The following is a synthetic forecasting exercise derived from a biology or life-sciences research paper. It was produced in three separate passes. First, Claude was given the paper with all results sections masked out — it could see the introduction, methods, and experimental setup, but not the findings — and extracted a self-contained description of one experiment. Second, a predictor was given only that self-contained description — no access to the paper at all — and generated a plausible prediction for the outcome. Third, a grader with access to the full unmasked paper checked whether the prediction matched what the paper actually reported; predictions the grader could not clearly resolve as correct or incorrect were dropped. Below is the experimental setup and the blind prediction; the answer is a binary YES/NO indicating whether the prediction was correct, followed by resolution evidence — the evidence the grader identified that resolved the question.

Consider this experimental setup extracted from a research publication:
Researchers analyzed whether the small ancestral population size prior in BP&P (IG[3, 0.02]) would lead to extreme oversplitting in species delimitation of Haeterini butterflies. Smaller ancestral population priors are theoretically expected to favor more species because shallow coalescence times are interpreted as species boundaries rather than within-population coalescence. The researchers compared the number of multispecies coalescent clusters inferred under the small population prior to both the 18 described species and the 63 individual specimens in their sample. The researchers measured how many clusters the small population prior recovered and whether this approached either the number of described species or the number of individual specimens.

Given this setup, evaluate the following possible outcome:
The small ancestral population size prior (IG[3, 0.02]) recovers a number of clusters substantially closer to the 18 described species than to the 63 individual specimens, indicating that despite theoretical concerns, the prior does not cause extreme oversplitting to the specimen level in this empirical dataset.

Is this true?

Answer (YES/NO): NO